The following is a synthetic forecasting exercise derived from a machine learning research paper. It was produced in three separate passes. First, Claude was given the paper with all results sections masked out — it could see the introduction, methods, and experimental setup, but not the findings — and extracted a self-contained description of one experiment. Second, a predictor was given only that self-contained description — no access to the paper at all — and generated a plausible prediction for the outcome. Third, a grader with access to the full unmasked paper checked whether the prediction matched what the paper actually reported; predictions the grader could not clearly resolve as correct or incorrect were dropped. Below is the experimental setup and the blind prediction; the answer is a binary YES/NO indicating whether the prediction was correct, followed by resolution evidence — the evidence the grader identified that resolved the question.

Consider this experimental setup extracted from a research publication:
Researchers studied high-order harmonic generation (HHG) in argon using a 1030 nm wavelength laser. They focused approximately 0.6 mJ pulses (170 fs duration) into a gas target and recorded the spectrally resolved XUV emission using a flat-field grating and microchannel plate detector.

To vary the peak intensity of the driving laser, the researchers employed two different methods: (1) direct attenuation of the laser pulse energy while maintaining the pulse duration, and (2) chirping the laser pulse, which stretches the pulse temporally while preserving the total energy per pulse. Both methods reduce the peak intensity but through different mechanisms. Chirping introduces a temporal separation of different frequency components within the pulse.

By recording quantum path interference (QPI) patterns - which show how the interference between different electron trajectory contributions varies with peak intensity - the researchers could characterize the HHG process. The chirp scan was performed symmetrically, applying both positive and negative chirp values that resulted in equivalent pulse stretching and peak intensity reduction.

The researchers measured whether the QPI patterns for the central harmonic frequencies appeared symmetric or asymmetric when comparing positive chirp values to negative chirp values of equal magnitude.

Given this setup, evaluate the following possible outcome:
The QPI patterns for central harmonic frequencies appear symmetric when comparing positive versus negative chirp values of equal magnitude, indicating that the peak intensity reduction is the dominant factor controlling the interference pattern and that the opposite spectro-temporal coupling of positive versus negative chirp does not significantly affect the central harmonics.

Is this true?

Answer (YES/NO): YES